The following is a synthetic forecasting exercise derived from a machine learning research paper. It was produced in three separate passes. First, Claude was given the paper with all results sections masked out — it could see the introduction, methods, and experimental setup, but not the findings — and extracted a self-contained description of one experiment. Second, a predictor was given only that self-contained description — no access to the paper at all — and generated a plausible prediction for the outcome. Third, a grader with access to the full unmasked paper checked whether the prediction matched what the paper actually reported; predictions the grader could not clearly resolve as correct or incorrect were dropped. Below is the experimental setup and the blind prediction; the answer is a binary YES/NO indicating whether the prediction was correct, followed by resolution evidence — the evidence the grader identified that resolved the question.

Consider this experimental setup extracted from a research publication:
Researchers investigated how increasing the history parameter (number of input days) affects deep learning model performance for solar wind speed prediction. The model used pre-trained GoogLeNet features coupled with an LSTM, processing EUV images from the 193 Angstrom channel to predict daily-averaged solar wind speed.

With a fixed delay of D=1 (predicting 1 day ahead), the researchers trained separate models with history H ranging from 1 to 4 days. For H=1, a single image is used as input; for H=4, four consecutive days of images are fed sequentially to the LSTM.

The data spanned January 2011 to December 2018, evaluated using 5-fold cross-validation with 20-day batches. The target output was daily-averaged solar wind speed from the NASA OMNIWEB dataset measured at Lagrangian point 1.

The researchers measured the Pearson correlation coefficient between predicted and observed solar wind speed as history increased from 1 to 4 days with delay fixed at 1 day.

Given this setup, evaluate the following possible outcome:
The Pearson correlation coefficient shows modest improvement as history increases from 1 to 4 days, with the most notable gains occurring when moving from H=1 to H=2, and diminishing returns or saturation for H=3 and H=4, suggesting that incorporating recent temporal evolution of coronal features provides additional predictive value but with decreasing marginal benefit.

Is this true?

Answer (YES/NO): NO